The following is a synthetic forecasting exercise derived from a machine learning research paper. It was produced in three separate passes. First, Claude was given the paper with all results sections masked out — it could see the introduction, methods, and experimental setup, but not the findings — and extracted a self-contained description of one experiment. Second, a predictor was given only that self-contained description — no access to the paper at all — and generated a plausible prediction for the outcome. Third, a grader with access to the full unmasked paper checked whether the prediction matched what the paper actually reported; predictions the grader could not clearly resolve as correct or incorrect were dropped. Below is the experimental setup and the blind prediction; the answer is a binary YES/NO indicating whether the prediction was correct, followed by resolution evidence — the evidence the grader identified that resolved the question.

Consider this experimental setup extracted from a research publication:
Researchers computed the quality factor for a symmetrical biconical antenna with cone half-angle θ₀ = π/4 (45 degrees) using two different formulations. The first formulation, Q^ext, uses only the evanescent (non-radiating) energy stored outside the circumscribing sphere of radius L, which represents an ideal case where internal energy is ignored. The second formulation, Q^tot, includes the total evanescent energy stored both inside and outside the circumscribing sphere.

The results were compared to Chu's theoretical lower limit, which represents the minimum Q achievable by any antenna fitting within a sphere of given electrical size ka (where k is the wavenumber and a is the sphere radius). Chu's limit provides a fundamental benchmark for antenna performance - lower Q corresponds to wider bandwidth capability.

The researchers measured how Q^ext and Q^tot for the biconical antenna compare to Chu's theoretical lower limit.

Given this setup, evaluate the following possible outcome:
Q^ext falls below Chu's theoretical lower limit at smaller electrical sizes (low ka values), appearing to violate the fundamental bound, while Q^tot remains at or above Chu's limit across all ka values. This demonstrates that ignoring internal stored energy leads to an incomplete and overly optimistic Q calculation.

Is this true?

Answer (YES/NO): NO